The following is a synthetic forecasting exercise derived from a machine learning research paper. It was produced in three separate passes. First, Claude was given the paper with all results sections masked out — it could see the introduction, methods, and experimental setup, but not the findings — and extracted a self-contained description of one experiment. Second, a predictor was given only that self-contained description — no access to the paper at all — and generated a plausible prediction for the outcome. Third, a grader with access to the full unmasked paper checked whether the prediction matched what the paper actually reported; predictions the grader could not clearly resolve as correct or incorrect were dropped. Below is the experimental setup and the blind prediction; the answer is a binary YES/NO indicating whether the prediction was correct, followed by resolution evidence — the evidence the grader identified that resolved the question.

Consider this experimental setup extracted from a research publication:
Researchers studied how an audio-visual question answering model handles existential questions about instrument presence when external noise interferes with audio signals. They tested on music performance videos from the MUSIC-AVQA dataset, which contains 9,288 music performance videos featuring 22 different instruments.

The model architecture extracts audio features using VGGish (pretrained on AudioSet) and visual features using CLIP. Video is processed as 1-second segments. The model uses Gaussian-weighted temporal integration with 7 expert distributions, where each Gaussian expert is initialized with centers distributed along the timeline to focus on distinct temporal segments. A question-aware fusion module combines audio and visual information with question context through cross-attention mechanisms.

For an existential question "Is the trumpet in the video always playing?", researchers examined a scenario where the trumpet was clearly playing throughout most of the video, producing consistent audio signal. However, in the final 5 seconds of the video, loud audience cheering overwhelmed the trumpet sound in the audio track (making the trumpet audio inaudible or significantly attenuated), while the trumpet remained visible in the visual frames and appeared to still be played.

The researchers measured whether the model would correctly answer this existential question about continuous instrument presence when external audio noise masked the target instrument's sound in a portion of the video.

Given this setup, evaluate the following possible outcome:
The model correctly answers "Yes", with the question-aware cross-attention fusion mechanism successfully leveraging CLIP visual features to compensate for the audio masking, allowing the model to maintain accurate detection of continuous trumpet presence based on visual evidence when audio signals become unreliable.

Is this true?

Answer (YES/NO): NO